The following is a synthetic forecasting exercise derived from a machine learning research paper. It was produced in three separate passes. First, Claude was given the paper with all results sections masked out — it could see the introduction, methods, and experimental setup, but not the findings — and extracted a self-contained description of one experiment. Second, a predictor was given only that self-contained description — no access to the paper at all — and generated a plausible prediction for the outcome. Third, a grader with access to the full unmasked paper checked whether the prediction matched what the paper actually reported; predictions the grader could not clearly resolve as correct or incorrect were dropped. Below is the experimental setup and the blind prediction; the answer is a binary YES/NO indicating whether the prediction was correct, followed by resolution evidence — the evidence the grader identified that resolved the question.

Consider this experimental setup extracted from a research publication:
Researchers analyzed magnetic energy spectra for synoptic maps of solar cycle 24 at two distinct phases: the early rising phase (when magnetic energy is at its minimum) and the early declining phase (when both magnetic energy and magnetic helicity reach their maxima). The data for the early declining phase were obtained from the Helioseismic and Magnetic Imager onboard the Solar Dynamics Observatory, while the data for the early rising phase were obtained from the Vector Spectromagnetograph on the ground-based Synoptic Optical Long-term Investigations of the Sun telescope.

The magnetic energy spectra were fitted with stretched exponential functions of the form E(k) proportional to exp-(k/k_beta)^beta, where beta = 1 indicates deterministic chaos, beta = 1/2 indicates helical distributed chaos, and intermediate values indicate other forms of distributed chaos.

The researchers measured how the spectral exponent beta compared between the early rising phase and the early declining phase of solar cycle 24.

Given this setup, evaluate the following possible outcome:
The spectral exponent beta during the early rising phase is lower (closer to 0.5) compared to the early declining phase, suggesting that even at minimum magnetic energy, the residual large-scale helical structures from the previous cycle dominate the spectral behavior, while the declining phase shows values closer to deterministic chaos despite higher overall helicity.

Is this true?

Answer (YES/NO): NO